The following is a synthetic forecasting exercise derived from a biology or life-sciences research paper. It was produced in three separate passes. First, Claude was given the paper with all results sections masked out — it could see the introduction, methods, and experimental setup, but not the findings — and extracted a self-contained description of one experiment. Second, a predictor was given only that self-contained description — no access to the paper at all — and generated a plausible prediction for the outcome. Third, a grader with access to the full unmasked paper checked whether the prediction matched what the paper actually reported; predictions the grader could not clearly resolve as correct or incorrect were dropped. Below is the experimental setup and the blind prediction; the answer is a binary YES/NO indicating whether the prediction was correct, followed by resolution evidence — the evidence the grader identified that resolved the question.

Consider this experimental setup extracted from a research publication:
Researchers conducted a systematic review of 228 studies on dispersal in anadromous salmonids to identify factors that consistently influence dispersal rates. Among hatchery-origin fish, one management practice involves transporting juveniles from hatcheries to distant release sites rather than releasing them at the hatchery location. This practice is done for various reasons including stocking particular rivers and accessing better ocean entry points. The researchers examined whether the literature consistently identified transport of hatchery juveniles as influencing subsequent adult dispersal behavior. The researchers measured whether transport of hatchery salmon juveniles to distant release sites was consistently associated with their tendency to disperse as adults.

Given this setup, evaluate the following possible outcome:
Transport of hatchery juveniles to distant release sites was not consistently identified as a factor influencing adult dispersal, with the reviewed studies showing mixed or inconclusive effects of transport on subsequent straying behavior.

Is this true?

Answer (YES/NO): NO